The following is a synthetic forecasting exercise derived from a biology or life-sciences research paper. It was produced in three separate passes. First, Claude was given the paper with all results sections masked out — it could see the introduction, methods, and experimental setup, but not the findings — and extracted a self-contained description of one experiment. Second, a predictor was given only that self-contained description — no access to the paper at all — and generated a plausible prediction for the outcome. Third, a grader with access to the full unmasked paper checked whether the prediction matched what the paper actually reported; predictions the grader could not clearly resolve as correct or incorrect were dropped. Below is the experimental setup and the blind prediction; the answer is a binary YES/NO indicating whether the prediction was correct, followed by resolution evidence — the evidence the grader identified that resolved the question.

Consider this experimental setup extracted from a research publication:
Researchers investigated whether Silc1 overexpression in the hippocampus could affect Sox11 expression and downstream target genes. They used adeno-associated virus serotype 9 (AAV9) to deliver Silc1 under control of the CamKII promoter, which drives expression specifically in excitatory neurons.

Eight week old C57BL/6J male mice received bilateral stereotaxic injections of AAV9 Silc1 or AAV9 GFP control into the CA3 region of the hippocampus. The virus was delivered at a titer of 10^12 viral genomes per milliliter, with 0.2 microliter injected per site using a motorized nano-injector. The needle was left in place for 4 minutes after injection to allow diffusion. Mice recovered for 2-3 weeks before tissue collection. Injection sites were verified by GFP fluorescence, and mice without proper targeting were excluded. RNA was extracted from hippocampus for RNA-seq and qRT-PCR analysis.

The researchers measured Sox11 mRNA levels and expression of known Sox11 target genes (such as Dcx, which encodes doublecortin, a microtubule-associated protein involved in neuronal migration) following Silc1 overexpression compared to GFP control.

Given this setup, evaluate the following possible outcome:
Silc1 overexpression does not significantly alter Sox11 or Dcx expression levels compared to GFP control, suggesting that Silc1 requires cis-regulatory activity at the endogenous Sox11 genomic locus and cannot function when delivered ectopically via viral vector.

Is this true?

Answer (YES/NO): YES